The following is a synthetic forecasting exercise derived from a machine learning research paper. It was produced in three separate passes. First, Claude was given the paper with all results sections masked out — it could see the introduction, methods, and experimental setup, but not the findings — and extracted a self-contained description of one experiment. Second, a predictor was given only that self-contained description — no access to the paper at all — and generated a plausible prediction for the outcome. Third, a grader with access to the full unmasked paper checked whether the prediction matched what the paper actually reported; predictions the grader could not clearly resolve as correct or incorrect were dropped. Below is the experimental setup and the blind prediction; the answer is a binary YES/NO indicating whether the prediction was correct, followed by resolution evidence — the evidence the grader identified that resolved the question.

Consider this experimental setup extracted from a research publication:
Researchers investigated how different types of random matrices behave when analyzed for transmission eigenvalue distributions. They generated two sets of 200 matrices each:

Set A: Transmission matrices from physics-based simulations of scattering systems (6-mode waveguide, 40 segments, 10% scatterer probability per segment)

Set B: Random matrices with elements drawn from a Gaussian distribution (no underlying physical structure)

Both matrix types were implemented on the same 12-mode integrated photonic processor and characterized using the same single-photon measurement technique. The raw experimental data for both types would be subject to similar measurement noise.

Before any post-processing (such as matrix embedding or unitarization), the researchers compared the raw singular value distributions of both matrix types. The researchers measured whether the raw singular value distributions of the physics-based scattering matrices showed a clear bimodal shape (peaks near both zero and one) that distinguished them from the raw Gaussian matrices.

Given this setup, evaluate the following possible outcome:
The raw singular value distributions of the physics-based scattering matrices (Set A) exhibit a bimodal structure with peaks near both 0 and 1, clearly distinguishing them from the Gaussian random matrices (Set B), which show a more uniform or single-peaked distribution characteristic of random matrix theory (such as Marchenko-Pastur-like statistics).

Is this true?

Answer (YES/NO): NO